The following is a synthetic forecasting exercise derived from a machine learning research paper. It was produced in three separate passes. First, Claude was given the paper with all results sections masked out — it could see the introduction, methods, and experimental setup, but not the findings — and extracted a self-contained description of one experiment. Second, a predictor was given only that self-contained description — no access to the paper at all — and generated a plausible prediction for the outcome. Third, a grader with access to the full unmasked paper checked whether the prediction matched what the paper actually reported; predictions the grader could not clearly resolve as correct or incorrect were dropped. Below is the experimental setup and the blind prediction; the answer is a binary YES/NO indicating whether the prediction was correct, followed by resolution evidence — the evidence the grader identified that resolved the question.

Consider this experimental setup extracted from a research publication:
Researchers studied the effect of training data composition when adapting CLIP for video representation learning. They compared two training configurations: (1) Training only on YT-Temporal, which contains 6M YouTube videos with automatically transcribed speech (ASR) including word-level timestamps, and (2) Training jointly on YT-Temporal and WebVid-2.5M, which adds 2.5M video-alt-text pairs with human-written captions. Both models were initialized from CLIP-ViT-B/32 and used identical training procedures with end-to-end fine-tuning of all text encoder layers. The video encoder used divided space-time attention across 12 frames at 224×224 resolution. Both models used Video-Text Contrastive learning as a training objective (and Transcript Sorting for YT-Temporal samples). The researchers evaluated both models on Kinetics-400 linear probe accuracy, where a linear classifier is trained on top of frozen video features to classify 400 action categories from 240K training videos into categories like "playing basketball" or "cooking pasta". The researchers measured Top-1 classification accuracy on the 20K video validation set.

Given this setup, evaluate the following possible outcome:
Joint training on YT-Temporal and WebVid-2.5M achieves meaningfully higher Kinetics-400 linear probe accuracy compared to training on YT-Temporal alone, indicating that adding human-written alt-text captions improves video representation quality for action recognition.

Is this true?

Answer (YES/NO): YES